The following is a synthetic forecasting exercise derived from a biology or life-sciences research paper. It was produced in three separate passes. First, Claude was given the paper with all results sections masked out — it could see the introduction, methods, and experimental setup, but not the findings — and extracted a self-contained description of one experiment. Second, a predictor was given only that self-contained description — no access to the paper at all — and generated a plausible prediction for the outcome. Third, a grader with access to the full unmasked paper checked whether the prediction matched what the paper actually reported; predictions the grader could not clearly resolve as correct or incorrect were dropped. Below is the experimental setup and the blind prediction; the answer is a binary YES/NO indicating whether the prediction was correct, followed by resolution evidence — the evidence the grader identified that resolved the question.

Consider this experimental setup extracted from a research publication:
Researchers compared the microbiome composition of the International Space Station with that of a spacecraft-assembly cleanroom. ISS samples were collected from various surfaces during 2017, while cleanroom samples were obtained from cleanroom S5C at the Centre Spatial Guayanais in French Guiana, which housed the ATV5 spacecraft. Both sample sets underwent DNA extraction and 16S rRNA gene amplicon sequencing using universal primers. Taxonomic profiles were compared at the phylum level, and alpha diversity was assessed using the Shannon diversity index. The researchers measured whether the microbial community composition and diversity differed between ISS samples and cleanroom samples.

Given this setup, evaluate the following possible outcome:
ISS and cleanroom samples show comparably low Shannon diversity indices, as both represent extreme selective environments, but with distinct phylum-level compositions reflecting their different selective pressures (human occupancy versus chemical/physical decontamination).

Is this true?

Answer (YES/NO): NO